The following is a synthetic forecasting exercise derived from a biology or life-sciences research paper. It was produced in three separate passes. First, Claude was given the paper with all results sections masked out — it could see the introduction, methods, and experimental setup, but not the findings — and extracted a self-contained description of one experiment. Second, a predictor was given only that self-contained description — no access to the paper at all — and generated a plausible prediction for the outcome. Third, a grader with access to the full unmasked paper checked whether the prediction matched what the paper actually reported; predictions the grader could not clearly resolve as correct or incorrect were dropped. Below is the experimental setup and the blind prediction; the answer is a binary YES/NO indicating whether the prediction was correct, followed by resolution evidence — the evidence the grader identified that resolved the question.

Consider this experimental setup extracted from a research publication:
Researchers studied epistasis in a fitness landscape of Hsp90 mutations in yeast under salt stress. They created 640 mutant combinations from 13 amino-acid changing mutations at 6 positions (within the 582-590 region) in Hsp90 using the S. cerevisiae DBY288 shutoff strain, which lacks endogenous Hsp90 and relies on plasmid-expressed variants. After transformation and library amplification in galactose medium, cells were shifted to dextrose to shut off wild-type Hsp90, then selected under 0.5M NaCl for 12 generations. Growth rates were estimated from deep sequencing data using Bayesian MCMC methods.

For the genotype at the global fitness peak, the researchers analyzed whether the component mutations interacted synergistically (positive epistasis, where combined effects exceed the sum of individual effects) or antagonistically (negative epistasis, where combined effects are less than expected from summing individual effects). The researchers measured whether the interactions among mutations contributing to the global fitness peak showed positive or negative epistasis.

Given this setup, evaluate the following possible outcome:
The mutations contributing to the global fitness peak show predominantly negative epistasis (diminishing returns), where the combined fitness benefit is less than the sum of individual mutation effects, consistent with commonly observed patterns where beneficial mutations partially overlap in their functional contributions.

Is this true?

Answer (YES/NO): NO